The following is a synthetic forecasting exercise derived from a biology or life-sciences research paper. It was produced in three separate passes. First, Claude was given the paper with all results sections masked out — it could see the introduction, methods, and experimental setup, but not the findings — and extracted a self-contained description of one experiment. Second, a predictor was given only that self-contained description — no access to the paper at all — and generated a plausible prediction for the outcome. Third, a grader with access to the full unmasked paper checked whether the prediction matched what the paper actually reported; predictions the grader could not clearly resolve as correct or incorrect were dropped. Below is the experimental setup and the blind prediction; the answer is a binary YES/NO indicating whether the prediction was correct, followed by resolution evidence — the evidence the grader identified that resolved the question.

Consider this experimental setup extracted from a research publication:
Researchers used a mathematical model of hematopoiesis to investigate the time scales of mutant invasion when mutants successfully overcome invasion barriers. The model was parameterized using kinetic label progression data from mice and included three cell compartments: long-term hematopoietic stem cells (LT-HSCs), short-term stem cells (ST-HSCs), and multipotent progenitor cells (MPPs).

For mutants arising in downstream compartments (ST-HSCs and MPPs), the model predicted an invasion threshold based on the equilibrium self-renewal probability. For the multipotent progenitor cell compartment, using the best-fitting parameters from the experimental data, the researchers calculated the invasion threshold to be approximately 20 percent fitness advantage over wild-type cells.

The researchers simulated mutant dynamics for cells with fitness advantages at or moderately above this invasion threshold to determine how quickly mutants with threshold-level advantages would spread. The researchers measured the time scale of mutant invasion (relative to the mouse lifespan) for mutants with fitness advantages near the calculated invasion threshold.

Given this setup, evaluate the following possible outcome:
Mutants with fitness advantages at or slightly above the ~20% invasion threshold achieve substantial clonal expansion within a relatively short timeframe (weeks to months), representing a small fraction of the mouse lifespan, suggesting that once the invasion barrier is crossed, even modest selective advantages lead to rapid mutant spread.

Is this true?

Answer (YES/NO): NO